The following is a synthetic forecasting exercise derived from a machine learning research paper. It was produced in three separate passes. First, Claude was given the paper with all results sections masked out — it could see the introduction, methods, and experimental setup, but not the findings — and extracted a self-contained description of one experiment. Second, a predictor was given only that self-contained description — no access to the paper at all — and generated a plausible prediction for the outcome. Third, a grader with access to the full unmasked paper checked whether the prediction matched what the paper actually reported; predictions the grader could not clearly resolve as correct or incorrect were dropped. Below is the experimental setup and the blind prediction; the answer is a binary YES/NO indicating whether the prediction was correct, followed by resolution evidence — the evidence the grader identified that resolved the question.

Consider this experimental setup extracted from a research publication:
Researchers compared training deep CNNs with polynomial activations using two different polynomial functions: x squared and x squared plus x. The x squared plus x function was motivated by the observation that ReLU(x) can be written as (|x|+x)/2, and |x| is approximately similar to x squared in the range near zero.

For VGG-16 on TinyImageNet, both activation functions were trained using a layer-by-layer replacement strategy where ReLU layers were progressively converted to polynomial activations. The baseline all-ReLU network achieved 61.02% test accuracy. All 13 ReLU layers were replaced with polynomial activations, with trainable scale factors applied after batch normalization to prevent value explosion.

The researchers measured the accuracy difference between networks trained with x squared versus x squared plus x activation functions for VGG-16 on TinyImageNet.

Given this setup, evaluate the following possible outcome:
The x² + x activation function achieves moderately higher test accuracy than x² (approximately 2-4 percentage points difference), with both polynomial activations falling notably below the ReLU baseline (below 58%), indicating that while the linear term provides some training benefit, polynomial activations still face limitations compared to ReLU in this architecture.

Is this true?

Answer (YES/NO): NO